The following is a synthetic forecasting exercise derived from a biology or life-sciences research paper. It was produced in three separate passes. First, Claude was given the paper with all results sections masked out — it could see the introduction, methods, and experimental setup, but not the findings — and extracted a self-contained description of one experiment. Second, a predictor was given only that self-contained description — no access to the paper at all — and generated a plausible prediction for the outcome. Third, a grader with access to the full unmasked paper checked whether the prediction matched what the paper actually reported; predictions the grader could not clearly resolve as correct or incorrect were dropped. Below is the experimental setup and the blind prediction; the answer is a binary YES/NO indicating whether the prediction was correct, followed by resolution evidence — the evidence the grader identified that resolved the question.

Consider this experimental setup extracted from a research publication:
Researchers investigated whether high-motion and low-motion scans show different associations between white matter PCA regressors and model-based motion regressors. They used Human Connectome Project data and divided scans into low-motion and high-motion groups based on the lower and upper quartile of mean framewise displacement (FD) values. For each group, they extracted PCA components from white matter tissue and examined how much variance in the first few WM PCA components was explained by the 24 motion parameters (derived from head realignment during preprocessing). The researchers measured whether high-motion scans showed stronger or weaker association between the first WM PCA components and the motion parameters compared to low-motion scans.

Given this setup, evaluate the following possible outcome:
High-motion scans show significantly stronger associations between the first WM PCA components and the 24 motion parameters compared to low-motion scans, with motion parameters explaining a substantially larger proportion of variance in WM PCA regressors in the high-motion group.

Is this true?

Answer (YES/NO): YES